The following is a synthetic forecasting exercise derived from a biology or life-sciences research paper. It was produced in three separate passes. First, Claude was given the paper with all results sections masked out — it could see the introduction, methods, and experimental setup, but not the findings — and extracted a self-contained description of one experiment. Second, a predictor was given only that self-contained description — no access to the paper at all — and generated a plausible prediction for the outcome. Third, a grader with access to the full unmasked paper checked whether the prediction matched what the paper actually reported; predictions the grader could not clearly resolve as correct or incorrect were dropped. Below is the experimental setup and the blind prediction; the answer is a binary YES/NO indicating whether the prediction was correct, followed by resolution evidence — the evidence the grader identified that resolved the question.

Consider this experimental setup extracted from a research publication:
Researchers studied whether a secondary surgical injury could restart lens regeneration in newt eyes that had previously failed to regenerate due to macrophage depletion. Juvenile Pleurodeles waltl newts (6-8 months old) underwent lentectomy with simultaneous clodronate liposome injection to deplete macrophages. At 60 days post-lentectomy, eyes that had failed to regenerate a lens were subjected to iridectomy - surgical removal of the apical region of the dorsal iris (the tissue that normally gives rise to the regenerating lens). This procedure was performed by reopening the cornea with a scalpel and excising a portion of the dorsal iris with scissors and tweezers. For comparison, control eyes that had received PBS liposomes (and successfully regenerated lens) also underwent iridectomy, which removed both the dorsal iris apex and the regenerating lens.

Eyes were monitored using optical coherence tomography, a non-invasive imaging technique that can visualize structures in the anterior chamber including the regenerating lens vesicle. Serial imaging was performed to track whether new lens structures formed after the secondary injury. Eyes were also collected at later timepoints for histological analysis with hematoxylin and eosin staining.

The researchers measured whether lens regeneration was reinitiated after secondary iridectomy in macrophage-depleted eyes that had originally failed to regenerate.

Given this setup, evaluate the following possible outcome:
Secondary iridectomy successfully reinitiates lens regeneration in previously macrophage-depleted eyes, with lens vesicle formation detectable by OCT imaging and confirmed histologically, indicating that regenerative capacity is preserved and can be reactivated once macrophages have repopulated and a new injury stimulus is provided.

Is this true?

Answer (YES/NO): YES